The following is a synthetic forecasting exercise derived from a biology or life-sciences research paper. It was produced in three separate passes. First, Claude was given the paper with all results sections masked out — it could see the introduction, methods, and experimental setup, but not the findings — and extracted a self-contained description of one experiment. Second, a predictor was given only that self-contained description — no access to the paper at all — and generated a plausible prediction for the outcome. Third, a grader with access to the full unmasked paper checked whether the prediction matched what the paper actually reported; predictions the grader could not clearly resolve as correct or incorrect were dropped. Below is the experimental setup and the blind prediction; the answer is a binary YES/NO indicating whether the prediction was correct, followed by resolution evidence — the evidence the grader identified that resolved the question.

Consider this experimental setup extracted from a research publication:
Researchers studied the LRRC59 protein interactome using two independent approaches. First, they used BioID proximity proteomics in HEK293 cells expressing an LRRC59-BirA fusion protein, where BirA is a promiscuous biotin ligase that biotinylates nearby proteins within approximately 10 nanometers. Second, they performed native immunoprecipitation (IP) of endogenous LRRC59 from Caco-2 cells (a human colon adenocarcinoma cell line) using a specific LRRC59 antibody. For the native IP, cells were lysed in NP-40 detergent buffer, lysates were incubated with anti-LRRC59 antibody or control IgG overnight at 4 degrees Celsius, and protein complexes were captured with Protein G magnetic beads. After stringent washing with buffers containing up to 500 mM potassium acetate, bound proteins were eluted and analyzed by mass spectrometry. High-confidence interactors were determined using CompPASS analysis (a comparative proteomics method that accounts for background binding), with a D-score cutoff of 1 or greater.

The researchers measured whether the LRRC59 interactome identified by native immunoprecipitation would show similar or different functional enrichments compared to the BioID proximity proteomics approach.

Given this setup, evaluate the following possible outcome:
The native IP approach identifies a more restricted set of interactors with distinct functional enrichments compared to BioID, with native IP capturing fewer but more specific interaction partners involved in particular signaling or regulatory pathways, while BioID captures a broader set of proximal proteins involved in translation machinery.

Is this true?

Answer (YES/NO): NO